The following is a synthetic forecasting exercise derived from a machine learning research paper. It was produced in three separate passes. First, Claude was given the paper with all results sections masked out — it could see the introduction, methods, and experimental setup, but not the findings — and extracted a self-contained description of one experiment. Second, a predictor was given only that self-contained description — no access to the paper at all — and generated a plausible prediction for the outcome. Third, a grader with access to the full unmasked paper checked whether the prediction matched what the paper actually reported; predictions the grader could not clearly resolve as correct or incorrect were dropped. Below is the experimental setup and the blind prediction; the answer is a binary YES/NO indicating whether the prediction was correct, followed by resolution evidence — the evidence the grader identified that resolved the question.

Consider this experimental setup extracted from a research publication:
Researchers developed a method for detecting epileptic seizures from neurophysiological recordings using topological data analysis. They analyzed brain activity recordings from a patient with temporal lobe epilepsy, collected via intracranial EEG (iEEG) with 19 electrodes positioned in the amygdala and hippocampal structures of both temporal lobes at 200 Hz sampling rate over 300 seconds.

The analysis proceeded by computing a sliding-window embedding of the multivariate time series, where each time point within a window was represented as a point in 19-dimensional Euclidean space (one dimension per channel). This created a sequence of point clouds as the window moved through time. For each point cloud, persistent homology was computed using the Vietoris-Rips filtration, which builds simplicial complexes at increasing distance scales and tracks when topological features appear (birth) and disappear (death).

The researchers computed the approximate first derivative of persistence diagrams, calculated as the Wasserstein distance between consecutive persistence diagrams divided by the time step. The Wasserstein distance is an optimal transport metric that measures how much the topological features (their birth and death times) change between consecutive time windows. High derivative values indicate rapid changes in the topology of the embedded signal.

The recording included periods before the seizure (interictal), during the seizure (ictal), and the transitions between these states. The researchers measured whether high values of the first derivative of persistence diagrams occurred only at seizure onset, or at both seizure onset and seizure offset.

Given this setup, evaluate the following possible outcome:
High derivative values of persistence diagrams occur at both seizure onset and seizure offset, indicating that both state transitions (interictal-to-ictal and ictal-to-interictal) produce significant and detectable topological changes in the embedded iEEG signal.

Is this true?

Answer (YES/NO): YES